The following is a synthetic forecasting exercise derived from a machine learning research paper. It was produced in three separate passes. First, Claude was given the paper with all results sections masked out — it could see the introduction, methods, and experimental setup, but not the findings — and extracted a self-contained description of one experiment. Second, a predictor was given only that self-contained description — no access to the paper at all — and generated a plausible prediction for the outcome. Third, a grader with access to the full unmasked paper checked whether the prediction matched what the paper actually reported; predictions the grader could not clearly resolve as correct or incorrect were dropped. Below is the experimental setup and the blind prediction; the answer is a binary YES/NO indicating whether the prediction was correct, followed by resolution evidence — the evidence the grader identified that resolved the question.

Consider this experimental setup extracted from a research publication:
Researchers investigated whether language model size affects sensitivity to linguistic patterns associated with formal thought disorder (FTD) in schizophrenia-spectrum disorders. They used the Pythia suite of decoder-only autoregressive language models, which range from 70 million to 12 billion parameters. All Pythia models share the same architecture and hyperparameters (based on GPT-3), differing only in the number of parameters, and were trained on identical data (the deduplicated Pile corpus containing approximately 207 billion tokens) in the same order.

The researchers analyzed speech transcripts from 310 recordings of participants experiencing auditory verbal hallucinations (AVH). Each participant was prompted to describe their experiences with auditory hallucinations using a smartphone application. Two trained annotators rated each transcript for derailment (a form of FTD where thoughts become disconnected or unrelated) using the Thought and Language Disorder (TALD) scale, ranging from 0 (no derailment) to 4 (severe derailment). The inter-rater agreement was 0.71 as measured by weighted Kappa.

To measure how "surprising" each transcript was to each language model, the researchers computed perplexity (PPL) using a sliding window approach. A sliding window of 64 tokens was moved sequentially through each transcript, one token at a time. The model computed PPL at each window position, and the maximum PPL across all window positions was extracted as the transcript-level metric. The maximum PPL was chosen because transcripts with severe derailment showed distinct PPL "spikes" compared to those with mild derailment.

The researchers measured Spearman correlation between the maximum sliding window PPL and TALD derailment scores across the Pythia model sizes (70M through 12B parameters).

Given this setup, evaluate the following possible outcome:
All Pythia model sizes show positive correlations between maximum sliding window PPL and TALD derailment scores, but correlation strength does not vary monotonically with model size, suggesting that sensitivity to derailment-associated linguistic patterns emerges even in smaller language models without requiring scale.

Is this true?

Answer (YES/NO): YES